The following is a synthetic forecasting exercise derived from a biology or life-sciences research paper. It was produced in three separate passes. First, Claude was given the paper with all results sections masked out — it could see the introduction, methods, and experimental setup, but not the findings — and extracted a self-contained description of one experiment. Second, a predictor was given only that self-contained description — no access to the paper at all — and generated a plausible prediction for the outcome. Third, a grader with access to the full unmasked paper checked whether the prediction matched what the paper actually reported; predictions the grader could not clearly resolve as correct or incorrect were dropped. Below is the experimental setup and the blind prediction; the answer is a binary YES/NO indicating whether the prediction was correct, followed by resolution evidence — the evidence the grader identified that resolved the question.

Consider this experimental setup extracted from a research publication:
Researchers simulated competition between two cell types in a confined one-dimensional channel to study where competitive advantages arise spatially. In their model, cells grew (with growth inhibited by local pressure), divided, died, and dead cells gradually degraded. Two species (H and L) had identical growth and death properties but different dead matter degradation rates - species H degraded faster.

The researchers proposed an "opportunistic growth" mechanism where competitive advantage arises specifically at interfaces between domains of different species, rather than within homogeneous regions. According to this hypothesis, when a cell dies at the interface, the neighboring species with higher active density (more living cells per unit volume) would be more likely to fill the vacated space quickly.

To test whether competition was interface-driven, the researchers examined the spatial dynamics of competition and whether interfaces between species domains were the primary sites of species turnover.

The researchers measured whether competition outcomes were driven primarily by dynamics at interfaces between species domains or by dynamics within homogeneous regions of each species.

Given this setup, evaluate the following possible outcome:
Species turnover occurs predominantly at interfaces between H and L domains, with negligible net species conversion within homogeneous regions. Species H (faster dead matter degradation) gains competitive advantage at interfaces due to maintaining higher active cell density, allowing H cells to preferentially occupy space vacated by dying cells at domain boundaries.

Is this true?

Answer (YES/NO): YES